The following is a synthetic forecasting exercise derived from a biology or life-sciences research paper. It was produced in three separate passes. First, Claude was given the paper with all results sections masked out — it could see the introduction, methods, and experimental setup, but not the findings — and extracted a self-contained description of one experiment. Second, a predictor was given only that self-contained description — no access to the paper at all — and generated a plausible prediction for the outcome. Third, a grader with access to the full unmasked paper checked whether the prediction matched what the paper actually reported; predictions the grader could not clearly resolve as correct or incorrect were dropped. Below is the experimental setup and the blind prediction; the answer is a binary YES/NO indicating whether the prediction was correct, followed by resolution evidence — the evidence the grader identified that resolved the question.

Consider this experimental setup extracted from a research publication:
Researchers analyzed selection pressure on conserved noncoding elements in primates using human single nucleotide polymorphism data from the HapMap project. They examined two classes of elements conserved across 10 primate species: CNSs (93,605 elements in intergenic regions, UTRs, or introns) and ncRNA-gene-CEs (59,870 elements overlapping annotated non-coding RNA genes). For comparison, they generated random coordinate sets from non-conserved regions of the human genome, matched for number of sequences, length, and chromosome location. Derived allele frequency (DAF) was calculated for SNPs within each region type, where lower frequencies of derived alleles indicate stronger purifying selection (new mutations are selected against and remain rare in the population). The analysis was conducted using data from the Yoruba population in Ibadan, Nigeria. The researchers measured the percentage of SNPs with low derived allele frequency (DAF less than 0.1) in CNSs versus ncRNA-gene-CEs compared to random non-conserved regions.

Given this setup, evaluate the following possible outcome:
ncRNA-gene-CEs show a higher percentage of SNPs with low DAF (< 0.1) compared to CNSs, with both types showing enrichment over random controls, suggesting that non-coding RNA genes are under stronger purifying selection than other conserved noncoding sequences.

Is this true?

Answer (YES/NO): YES